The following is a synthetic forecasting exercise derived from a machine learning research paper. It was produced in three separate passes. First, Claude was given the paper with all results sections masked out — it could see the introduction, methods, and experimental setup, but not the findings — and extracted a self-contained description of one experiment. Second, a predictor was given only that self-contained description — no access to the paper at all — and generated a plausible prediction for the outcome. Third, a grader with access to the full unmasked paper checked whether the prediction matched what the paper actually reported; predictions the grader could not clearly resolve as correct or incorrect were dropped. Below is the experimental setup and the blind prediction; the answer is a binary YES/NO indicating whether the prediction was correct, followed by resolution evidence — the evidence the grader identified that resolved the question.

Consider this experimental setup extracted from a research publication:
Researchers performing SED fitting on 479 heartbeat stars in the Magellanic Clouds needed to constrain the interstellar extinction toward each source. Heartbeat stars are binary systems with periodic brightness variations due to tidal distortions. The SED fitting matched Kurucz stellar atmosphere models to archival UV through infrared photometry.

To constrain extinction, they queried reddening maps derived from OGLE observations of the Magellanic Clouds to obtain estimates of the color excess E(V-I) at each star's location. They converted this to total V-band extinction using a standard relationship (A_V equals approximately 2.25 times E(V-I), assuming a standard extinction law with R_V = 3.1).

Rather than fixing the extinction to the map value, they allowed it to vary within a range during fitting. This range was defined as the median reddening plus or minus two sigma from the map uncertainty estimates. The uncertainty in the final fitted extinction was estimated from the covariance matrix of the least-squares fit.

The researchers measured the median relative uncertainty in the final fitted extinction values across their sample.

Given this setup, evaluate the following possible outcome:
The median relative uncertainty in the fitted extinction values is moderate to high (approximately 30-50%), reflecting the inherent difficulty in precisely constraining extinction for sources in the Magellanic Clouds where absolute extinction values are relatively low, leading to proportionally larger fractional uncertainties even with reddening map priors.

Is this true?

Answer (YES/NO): NO